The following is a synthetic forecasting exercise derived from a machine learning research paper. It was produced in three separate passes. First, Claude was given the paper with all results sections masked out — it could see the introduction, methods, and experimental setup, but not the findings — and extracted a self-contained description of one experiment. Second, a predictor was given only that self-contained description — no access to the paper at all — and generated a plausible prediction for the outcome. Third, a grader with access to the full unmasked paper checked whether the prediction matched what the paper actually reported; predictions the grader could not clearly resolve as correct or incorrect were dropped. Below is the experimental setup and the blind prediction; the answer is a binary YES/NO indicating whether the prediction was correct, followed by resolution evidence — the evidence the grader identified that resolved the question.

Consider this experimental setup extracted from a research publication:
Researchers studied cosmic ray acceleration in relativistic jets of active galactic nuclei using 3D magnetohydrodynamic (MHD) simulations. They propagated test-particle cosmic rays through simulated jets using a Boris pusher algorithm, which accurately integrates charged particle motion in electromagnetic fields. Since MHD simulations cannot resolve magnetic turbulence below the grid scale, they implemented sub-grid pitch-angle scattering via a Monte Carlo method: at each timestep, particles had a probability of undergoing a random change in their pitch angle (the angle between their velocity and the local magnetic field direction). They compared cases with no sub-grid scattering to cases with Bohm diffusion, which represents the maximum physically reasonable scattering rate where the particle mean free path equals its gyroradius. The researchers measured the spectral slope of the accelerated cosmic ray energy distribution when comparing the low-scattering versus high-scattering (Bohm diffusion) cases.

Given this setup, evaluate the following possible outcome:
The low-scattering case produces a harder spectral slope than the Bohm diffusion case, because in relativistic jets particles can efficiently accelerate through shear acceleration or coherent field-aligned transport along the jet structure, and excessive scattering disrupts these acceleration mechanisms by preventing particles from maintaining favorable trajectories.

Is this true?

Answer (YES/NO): NO